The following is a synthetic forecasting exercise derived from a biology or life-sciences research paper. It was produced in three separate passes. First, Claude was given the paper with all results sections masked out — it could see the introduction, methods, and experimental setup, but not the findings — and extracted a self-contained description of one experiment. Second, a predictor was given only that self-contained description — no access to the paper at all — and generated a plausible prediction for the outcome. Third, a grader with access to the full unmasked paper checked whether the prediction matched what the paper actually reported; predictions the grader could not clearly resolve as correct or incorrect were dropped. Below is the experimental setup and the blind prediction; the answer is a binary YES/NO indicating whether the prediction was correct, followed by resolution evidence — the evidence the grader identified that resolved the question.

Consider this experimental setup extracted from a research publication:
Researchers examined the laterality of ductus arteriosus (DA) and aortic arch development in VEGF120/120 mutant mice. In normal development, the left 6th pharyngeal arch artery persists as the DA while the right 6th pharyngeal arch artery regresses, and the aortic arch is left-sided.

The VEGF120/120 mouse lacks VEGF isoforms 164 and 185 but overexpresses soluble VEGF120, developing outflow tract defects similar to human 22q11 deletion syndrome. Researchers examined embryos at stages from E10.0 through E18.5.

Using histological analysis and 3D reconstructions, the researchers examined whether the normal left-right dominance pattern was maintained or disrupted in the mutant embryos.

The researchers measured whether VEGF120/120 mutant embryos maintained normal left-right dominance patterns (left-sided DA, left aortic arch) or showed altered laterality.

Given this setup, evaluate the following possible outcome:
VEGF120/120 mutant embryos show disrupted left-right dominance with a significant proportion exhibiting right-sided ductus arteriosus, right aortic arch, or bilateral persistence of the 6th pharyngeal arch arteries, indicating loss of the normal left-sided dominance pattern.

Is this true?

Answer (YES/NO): YES